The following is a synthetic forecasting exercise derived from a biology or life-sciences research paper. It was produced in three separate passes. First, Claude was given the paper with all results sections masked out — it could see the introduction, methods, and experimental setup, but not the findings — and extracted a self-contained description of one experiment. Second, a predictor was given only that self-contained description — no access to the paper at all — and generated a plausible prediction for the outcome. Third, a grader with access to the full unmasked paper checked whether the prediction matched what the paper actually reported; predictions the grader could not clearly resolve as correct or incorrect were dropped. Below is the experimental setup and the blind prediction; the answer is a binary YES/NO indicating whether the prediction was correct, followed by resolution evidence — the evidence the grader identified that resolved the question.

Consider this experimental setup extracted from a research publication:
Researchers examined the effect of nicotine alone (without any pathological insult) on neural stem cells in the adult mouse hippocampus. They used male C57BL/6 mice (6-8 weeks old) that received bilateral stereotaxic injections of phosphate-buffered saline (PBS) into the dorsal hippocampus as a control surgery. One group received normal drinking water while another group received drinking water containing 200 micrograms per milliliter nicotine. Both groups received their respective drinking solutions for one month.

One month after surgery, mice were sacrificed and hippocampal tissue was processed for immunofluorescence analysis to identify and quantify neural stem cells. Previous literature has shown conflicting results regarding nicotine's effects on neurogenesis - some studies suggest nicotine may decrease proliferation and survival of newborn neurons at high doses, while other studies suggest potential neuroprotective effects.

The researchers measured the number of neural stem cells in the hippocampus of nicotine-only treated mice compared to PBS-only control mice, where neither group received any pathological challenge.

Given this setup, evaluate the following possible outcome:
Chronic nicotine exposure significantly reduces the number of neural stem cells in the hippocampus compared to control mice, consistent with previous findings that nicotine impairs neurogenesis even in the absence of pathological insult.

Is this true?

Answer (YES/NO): NO